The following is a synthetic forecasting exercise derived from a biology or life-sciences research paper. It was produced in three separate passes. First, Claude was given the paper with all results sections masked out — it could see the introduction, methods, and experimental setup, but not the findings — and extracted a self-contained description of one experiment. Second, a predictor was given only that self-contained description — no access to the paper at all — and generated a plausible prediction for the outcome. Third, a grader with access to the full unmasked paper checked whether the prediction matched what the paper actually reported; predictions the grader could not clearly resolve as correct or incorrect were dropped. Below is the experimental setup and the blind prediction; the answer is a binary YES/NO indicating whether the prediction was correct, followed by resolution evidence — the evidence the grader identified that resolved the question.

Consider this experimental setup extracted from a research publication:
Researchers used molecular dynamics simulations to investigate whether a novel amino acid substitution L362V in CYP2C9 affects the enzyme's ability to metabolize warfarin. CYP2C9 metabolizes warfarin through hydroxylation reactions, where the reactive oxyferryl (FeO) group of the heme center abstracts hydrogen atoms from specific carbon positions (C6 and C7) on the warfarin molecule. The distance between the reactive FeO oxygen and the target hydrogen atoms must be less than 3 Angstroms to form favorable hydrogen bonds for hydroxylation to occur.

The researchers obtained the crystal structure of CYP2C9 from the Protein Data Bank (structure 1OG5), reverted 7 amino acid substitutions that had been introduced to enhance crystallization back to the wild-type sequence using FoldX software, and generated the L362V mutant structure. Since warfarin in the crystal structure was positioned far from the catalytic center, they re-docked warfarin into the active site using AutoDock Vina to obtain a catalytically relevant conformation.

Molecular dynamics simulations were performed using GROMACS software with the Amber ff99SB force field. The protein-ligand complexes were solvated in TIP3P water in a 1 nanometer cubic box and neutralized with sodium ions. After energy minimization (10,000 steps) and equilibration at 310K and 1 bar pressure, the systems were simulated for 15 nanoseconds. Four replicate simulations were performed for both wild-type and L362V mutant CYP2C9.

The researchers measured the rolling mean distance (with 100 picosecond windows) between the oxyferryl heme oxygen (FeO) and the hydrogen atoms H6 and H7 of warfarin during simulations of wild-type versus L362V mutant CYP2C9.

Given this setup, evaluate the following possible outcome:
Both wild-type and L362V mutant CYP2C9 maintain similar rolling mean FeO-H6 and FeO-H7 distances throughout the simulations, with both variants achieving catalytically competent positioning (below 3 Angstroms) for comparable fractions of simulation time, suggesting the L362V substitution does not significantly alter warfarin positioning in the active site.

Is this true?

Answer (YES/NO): NO